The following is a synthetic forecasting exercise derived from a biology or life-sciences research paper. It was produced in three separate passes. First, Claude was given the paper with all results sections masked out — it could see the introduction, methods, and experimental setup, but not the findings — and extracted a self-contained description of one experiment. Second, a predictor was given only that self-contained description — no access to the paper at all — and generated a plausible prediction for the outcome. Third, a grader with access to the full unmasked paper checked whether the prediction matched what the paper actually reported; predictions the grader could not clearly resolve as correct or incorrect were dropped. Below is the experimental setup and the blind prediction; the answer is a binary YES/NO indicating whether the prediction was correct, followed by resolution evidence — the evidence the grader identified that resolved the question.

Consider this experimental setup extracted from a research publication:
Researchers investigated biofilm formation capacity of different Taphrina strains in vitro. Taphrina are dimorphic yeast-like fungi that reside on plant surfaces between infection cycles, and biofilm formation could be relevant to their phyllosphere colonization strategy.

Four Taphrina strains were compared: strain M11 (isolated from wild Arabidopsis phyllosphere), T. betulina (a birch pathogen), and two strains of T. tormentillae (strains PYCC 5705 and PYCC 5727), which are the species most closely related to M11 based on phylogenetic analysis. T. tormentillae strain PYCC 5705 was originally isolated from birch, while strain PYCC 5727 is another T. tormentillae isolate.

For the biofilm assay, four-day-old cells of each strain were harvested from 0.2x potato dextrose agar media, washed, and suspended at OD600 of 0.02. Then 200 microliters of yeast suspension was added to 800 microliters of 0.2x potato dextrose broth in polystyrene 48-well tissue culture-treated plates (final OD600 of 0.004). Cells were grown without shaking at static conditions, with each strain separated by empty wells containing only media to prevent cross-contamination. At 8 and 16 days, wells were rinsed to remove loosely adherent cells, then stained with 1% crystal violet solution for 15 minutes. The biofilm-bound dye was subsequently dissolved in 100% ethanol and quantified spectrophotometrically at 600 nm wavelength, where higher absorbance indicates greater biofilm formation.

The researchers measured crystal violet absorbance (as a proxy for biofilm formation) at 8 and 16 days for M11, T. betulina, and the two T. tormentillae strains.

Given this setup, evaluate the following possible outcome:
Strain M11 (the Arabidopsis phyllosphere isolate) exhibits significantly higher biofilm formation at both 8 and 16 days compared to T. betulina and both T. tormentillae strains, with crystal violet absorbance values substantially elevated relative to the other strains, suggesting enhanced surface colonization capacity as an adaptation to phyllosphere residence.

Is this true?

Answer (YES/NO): NO